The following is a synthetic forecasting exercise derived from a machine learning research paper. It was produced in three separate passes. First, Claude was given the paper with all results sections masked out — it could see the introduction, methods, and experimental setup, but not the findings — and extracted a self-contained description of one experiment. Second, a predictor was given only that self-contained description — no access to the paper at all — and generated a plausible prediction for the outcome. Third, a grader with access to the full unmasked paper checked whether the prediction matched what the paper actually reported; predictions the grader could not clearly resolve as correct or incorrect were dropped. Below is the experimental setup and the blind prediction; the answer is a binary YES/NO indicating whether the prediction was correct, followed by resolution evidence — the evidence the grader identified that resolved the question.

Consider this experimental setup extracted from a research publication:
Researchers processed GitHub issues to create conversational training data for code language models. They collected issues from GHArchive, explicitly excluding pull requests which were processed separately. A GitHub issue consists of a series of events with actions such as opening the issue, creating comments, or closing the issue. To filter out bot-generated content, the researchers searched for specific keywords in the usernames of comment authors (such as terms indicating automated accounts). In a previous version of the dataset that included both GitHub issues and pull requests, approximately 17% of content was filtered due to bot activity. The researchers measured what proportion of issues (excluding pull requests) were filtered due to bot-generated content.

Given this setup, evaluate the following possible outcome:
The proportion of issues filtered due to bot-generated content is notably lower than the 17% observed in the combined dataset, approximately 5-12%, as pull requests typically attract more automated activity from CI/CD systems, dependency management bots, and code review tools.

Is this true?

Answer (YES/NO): NO